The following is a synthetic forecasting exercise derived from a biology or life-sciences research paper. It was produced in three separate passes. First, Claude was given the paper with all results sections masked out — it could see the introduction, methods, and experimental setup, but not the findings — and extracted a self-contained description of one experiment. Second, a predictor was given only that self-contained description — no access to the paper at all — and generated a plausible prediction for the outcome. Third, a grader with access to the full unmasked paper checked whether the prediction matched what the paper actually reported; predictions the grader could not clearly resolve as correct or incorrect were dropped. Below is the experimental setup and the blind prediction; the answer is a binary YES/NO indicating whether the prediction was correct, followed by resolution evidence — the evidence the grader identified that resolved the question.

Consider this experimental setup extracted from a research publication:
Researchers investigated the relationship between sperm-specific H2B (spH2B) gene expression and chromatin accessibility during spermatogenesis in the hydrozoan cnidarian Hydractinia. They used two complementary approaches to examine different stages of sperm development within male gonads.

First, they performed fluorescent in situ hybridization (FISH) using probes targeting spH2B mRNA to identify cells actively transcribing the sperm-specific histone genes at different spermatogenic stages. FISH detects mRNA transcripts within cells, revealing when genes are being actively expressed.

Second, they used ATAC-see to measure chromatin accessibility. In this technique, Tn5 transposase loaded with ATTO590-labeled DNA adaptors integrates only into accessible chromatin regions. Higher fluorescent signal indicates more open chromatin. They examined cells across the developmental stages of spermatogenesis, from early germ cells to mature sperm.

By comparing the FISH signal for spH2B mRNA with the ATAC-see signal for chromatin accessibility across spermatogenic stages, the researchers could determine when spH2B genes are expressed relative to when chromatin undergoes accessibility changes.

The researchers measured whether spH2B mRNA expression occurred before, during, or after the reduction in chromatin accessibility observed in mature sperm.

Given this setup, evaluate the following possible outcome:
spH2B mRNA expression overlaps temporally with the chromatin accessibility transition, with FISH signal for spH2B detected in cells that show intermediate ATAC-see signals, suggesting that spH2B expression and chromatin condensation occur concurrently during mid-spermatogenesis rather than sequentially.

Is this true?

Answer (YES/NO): NO